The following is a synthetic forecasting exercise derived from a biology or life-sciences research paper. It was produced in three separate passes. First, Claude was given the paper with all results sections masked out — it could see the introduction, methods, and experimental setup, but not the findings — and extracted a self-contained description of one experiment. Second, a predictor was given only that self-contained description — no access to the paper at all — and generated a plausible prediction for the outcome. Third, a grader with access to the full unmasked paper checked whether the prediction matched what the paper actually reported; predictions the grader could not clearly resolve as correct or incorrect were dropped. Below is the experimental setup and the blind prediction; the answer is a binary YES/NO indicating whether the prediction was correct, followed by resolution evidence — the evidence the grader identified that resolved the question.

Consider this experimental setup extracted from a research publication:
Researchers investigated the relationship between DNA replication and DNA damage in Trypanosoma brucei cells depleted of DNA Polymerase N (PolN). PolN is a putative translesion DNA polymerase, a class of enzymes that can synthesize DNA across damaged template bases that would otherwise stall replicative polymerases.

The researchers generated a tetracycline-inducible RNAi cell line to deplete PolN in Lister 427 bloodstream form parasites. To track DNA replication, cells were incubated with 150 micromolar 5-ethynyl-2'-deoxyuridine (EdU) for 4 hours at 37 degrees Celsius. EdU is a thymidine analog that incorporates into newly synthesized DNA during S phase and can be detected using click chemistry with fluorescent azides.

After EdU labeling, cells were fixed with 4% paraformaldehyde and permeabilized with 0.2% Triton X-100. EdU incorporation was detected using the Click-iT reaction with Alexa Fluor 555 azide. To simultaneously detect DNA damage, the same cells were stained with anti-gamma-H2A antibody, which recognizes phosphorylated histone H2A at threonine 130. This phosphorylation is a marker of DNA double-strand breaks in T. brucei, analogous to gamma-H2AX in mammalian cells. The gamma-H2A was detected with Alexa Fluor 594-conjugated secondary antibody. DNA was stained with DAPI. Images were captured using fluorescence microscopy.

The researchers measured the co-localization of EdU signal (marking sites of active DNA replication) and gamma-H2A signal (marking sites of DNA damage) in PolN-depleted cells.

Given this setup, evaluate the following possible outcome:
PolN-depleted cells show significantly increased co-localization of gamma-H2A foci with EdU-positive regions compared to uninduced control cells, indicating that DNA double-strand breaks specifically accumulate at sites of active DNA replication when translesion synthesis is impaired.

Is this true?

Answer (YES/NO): NO